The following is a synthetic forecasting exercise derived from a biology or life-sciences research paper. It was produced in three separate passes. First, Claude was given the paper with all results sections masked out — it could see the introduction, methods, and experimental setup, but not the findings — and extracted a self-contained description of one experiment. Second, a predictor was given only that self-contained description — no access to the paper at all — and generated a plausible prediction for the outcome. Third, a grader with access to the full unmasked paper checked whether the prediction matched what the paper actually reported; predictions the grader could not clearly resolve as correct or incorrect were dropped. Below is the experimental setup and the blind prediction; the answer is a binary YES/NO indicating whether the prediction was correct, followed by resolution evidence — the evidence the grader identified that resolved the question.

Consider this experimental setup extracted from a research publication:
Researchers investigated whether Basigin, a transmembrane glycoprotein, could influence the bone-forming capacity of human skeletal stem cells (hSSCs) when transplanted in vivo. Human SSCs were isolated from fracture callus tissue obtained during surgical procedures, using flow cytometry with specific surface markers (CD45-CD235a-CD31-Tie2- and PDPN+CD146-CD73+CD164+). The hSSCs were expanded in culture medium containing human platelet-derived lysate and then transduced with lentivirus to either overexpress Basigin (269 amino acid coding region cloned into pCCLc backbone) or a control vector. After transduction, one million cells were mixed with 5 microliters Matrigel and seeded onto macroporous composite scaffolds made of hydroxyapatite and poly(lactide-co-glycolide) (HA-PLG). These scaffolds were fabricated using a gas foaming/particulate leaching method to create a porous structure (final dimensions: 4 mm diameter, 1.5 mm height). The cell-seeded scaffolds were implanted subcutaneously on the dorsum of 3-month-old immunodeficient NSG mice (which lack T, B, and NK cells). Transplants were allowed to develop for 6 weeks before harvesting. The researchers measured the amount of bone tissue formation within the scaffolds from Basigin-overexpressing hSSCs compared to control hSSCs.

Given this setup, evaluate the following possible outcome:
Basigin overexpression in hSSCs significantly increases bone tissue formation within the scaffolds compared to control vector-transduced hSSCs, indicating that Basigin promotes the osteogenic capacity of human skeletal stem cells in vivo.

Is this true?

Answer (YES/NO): NO